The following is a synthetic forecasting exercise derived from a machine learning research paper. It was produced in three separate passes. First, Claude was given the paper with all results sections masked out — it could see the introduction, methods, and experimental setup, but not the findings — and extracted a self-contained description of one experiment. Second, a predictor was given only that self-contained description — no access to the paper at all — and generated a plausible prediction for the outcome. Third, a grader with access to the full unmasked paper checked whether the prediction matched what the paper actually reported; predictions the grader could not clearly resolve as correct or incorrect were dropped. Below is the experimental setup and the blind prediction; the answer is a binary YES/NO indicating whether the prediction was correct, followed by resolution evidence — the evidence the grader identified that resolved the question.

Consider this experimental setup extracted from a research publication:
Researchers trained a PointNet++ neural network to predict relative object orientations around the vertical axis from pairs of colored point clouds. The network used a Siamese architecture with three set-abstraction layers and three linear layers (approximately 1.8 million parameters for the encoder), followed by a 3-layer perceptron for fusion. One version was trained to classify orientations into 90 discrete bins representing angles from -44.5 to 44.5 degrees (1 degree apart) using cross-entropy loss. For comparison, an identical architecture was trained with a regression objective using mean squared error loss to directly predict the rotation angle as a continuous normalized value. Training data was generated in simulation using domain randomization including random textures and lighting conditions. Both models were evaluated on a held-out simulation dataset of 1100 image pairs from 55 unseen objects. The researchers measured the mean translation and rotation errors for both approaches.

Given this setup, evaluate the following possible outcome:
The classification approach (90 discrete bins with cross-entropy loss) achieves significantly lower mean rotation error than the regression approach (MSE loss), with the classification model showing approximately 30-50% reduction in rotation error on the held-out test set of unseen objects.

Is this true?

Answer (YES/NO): NO